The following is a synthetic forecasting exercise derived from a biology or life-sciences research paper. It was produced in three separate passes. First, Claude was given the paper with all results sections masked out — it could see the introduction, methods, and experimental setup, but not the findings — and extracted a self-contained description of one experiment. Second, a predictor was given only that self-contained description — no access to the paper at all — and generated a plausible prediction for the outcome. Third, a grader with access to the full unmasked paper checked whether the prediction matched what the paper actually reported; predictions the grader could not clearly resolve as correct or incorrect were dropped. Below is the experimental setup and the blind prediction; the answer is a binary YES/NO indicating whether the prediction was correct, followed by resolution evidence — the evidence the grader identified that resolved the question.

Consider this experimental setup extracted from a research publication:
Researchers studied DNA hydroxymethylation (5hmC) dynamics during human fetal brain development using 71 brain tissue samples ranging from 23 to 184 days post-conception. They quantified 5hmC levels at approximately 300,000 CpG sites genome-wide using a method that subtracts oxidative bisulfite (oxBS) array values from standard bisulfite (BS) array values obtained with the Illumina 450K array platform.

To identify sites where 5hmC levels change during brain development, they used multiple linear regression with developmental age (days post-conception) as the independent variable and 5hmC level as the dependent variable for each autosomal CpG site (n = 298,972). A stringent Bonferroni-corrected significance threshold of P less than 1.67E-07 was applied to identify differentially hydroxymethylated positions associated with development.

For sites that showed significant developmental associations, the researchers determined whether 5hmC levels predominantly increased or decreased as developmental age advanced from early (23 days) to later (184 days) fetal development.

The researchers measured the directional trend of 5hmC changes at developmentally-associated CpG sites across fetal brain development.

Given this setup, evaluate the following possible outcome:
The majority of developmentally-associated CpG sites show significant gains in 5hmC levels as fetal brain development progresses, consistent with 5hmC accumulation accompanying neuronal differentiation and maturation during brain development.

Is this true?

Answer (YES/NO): NO